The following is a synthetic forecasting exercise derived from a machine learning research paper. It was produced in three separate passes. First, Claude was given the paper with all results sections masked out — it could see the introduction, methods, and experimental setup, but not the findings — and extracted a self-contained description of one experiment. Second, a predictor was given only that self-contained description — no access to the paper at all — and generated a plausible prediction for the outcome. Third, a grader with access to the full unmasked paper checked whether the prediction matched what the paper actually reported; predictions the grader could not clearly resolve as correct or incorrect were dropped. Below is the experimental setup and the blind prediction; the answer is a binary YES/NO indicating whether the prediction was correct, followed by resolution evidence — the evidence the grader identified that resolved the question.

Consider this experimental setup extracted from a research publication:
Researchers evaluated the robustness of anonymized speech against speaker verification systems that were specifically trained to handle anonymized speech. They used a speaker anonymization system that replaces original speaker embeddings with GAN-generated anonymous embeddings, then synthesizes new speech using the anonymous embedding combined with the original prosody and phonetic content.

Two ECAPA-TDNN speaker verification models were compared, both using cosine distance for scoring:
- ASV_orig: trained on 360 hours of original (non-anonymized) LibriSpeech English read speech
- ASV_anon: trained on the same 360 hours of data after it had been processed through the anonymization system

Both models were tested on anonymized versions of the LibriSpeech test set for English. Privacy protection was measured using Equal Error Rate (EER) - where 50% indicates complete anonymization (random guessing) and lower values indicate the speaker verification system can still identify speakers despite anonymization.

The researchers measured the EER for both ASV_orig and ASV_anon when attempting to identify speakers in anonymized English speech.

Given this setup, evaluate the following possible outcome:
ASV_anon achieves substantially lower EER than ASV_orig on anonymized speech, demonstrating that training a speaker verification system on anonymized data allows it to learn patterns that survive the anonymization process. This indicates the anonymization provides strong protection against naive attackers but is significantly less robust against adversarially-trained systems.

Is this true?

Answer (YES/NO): YES